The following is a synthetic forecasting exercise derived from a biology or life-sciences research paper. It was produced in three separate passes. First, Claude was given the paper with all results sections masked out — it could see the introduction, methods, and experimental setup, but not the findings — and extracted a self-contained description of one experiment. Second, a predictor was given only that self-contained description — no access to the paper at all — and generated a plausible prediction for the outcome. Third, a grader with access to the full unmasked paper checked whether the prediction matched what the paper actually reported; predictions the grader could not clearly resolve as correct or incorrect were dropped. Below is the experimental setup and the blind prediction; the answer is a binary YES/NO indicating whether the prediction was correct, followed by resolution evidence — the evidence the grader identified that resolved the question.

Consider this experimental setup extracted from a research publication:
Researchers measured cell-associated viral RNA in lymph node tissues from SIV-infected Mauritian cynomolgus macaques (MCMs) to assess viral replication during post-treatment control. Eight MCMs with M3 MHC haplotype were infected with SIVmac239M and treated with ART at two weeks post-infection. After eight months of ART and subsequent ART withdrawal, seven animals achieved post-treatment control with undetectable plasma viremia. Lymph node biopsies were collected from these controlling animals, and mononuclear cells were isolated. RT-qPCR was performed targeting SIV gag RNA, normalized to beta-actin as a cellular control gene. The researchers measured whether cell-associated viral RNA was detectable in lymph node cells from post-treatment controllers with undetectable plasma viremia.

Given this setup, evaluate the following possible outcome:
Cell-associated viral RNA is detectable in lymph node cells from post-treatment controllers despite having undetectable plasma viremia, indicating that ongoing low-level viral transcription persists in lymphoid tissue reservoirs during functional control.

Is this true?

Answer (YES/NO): YES